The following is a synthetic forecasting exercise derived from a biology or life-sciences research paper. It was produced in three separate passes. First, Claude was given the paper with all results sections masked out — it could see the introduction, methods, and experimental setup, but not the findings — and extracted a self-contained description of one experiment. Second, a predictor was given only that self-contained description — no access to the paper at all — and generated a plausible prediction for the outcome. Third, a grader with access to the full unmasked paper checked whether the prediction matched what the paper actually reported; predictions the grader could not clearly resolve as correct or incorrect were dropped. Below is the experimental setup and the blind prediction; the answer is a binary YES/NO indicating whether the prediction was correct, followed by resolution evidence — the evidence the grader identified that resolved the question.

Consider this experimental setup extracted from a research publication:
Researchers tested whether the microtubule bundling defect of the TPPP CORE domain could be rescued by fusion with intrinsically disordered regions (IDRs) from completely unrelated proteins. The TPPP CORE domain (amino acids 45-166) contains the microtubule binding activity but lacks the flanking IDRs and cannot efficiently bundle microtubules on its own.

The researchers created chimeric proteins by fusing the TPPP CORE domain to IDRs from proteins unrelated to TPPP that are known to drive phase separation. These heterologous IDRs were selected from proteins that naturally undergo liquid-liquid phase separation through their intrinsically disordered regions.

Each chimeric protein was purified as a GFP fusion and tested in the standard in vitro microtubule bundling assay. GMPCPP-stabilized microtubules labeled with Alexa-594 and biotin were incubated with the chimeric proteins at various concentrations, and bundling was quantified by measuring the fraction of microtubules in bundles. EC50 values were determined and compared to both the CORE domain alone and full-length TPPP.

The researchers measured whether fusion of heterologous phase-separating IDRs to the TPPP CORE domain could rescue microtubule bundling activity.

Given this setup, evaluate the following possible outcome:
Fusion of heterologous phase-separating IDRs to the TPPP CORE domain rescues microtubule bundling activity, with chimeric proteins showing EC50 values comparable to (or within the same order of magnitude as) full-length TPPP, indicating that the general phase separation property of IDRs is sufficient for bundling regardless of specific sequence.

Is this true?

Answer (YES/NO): YES